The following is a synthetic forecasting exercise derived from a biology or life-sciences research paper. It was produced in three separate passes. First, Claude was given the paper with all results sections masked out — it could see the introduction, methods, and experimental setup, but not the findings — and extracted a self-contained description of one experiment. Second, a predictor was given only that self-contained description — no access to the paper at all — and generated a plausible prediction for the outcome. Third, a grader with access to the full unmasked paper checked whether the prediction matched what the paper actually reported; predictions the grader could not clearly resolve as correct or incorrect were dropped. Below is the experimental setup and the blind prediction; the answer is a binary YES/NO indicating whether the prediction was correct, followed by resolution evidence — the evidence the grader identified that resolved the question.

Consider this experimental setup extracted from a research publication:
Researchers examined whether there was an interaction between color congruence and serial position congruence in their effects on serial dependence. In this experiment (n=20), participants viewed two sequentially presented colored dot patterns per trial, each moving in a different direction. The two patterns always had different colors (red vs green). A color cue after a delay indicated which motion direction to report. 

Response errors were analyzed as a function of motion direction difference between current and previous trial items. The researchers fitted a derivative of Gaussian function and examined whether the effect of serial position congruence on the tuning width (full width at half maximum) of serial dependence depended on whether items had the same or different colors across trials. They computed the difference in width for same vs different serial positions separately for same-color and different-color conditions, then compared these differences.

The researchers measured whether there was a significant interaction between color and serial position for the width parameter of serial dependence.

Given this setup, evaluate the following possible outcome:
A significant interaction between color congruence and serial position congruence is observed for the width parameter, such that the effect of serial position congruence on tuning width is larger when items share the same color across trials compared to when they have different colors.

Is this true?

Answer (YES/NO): NO